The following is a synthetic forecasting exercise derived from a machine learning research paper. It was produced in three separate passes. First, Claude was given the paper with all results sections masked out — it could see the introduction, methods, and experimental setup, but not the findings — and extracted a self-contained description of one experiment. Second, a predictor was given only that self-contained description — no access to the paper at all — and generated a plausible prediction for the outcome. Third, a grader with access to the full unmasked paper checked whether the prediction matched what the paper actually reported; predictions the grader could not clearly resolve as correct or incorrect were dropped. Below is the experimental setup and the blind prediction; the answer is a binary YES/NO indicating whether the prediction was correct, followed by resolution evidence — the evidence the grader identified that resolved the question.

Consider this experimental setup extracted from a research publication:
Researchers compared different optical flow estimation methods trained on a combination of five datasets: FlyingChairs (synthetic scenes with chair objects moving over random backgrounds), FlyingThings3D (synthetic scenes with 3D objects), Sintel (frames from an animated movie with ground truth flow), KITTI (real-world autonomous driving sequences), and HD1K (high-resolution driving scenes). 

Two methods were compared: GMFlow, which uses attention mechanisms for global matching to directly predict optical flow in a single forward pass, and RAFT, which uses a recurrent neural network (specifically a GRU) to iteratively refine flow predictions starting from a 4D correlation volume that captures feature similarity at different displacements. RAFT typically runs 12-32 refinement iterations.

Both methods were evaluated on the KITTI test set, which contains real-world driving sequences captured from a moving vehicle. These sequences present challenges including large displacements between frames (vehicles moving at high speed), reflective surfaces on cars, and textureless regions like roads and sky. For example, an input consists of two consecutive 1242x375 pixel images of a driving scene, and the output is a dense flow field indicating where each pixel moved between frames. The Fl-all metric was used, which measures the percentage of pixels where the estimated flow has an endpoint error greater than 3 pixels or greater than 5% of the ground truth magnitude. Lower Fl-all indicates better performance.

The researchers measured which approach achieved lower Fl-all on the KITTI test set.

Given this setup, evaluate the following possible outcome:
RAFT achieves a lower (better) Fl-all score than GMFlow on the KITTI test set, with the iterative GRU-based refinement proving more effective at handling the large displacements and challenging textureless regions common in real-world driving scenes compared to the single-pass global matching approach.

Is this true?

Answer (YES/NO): YES